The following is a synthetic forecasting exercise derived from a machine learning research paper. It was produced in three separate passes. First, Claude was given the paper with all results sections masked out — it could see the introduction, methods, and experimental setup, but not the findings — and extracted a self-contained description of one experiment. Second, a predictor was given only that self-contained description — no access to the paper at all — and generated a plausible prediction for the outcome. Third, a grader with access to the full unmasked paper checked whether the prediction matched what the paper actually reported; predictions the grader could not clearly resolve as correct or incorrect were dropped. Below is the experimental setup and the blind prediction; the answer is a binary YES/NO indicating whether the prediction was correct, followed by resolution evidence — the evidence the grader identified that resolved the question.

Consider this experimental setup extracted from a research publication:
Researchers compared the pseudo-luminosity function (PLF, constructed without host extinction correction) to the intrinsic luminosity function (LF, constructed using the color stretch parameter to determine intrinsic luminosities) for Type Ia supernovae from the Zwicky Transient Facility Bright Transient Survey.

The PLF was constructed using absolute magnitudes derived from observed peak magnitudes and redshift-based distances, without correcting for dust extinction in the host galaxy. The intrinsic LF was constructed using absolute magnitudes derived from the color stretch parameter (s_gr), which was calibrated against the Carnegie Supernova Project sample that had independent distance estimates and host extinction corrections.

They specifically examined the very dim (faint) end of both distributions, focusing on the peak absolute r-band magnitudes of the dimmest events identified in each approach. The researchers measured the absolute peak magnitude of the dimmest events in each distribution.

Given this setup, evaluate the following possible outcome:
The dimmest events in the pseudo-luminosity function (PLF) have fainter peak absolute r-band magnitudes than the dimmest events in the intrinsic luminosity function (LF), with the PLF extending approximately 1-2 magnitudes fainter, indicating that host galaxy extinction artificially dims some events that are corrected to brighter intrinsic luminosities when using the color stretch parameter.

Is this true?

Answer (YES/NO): NO